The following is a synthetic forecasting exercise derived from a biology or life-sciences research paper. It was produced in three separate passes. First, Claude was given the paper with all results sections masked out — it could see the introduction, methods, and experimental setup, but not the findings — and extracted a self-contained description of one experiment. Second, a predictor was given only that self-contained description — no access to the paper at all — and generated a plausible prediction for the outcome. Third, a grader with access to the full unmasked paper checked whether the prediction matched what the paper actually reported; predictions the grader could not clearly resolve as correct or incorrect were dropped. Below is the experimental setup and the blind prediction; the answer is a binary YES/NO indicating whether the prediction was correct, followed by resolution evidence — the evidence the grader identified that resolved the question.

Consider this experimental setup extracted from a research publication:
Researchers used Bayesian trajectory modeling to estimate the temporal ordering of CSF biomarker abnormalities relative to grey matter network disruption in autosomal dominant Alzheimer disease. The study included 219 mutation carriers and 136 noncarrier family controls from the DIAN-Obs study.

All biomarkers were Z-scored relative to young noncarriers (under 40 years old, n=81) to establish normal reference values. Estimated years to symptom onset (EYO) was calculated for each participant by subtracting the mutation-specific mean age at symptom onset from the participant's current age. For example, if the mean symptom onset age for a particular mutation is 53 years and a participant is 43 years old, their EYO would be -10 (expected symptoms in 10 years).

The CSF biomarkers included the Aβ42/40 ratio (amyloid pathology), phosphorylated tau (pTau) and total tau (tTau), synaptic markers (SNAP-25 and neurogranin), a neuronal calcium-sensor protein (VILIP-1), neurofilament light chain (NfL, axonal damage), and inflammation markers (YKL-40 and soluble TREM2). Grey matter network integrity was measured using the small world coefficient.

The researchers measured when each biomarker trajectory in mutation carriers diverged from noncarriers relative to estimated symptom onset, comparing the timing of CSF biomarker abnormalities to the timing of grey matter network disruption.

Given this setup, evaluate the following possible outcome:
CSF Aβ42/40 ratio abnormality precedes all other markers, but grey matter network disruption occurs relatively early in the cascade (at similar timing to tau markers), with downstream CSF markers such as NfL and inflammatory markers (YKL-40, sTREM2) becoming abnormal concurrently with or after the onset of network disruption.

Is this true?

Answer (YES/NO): NO